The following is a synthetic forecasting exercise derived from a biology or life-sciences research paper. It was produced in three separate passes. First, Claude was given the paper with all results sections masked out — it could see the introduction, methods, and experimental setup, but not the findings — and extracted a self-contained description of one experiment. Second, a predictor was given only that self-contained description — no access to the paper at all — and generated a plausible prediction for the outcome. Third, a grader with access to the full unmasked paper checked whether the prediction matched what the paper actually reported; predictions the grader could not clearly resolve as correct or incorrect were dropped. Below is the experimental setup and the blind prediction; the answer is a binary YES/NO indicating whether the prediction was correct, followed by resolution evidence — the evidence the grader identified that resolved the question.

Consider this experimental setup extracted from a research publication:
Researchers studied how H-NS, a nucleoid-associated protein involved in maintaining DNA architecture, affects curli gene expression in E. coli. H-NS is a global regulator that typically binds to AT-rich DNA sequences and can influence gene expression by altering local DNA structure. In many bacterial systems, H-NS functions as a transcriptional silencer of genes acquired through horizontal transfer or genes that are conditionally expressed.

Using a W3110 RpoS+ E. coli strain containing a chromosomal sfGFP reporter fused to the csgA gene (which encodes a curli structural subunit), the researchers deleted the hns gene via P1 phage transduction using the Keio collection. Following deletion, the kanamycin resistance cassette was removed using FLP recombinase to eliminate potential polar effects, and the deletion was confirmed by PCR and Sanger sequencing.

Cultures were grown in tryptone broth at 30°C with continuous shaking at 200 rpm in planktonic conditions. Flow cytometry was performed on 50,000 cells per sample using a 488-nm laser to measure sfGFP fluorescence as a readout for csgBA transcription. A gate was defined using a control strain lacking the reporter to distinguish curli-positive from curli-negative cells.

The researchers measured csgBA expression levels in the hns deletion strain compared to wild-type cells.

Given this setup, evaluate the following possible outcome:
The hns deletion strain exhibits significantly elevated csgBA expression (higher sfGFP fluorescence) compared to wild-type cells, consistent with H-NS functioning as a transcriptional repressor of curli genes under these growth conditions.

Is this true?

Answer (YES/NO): YES